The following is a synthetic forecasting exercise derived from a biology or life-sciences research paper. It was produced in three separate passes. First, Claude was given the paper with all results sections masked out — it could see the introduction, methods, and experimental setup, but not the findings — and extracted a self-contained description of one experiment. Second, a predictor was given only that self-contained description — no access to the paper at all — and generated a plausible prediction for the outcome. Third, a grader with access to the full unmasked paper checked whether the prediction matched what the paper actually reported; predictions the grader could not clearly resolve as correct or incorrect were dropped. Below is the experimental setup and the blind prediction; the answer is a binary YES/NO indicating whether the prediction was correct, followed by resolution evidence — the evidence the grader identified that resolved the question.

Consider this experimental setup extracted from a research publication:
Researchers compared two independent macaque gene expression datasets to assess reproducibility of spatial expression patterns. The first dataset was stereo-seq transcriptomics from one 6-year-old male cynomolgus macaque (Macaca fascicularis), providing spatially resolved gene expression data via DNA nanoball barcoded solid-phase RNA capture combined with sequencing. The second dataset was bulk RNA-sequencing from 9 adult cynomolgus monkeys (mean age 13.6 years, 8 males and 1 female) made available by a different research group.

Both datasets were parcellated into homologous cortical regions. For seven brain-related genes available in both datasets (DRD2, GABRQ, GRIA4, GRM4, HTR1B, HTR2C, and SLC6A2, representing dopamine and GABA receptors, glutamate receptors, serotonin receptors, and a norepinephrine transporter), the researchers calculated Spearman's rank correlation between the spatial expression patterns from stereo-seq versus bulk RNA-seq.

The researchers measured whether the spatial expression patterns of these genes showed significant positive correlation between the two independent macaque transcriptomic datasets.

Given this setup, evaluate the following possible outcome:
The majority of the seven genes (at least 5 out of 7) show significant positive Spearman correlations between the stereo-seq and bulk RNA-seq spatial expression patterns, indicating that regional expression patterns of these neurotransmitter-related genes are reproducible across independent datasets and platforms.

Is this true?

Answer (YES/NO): YES